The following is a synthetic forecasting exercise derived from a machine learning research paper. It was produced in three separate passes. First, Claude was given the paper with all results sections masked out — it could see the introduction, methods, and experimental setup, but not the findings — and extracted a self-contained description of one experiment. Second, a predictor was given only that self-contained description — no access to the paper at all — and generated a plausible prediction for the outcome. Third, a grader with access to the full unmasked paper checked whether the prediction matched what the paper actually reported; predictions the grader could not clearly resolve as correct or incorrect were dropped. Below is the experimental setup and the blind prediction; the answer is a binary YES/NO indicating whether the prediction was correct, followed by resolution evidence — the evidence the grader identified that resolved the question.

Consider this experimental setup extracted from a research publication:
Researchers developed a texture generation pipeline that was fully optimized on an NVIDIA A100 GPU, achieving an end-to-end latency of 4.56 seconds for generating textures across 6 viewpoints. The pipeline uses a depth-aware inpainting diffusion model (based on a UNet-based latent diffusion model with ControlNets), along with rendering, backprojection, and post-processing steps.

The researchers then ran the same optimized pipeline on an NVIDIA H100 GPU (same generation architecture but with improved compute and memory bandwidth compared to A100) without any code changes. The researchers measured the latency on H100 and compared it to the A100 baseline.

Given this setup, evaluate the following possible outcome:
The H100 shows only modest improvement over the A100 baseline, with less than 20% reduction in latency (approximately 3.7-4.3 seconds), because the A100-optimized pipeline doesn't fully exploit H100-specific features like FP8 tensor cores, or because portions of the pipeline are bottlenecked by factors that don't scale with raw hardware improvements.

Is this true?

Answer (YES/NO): NO